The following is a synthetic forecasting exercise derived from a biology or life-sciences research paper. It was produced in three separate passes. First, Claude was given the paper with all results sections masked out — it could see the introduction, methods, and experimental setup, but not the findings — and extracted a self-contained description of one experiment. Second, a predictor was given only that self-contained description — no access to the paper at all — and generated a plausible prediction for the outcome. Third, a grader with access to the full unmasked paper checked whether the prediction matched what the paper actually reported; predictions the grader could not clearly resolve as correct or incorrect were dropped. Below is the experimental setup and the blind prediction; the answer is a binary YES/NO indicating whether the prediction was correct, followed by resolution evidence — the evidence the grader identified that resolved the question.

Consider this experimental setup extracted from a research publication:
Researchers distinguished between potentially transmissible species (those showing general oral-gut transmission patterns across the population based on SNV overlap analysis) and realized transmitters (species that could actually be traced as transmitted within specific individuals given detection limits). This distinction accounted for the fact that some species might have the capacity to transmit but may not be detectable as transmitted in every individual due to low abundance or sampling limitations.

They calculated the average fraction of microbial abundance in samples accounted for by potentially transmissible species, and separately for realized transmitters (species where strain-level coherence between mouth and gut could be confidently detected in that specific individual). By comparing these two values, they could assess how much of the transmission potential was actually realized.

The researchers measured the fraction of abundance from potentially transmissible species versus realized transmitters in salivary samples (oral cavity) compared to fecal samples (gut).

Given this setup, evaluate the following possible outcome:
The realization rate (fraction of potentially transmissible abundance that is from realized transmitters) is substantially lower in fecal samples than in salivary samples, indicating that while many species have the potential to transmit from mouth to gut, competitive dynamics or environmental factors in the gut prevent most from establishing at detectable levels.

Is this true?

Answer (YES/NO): YES